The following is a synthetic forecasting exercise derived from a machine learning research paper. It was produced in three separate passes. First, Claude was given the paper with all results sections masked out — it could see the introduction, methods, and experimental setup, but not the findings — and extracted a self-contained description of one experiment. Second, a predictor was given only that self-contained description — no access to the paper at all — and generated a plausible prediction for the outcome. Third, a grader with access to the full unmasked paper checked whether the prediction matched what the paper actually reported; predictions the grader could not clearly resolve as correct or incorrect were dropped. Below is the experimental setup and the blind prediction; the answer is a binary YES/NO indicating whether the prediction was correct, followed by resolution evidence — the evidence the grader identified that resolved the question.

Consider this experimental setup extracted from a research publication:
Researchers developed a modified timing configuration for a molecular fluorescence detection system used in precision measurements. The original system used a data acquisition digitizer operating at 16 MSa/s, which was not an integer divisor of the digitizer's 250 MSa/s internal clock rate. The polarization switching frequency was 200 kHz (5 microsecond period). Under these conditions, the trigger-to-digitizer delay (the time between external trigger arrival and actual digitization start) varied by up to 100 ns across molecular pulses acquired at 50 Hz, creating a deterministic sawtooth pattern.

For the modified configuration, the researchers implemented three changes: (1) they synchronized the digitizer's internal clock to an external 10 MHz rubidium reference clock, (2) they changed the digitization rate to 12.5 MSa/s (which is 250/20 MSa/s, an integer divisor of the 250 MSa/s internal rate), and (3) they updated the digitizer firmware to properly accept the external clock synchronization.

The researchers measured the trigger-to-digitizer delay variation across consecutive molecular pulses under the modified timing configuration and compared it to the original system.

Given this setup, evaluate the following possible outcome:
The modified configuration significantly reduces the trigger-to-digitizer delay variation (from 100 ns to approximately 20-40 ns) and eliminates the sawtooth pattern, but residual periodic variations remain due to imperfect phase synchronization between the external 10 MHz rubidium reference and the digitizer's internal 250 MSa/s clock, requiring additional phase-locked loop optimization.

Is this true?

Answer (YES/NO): NO